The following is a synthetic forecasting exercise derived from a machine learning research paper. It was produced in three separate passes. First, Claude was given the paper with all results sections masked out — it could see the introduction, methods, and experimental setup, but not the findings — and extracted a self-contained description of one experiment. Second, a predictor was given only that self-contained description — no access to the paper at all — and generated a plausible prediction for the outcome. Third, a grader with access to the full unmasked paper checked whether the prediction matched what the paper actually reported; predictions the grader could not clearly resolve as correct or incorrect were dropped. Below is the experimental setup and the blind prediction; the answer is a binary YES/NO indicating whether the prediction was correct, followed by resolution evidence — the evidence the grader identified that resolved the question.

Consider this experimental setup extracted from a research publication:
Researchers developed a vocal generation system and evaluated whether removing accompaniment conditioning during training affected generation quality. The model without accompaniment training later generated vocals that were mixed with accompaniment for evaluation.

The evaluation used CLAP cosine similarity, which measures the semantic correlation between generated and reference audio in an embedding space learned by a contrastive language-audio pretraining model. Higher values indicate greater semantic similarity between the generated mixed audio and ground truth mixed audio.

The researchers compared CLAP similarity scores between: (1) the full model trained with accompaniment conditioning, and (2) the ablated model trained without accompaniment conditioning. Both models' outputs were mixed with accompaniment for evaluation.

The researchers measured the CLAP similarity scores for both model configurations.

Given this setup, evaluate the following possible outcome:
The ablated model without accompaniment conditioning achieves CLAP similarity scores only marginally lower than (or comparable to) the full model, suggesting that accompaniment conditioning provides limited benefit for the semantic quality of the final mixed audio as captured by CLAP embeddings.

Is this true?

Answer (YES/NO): YES